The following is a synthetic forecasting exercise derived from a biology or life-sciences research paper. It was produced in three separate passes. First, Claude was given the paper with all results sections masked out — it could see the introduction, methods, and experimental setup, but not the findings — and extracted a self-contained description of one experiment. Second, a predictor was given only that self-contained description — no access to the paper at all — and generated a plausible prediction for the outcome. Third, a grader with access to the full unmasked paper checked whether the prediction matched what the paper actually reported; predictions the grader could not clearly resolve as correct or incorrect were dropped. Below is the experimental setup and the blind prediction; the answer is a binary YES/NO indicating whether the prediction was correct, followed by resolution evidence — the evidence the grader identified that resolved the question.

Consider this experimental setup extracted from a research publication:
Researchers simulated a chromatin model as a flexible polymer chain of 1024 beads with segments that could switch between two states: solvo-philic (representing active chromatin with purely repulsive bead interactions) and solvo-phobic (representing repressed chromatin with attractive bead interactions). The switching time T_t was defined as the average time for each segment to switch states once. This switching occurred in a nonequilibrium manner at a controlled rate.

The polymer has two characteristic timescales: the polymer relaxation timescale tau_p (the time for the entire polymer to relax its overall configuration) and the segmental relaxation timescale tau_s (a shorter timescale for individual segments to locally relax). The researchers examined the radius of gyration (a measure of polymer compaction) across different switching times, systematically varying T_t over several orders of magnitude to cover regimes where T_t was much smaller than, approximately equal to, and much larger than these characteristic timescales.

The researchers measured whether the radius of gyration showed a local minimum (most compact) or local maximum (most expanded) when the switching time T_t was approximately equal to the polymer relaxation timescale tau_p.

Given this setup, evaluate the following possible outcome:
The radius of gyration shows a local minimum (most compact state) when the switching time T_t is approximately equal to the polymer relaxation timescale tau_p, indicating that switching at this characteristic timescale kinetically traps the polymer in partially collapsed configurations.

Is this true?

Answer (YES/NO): NO